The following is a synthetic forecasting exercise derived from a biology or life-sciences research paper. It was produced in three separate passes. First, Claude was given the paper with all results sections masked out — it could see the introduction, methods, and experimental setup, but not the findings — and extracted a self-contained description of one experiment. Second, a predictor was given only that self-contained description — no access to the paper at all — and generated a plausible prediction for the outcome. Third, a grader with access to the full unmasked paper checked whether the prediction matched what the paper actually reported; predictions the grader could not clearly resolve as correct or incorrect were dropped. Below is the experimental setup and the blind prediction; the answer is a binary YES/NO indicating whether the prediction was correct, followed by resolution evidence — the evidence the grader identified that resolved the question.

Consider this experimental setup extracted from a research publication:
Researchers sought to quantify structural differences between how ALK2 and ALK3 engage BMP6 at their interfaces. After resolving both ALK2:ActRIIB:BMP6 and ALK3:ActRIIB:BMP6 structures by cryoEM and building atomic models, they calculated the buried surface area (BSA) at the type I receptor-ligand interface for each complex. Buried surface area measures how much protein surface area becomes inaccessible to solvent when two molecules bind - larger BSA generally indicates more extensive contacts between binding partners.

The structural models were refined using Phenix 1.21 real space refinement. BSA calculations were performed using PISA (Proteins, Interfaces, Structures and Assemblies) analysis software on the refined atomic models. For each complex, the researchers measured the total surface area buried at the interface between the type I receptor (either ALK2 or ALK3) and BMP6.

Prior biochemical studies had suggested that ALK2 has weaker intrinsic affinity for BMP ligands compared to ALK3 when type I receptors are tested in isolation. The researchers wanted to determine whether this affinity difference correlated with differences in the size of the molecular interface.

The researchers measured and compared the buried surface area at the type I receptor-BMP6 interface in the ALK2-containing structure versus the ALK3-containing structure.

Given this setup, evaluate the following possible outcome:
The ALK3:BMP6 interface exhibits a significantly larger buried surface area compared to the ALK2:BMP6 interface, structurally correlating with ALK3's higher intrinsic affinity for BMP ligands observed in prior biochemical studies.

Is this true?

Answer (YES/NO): YES